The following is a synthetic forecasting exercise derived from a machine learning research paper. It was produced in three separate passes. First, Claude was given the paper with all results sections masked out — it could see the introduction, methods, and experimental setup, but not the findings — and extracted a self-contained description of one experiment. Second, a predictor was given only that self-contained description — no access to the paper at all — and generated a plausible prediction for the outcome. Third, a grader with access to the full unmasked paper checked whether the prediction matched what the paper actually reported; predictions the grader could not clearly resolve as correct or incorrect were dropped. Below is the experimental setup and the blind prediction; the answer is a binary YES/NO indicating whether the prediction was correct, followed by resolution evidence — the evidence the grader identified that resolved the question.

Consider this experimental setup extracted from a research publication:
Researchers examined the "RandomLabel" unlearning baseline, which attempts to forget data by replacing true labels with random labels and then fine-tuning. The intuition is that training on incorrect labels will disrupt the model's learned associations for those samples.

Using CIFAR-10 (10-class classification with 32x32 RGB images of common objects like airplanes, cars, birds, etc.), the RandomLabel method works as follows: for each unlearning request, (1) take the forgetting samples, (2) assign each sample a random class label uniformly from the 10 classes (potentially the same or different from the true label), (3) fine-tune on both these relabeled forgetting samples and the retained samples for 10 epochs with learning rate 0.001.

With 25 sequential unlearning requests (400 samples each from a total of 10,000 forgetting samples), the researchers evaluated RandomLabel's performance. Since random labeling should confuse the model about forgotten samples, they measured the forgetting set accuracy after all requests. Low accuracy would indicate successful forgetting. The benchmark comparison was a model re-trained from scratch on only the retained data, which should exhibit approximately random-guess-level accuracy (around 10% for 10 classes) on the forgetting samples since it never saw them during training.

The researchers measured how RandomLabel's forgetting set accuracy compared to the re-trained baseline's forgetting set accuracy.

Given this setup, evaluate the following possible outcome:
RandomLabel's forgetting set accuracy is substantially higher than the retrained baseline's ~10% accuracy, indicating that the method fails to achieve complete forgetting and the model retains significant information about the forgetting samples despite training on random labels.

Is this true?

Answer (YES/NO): NO